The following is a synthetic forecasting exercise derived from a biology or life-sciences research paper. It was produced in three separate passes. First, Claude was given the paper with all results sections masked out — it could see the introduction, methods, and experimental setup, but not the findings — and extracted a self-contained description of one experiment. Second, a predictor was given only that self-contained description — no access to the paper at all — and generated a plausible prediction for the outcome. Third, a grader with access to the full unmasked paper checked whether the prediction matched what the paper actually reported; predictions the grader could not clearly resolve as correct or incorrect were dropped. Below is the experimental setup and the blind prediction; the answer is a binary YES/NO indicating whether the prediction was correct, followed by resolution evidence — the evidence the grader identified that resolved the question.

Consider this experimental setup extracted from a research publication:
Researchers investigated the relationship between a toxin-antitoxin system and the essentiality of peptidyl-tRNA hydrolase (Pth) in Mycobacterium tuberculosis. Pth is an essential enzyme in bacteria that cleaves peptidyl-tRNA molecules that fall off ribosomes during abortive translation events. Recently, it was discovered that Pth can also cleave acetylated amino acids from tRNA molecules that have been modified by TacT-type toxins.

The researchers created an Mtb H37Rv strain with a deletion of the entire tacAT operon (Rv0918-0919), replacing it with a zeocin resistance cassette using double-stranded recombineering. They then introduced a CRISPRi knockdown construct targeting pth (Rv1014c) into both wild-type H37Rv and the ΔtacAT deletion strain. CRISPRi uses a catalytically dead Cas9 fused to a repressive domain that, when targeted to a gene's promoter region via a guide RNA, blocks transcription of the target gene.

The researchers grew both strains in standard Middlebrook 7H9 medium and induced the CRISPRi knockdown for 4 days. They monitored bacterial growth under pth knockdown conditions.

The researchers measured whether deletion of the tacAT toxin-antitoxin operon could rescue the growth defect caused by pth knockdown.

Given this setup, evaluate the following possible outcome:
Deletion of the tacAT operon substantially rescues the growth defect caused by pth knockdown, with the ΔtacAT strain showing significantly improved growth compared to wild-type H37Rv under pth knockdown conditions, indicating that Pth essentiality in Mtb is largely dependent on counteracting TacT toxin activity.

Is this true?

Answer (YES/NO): NO